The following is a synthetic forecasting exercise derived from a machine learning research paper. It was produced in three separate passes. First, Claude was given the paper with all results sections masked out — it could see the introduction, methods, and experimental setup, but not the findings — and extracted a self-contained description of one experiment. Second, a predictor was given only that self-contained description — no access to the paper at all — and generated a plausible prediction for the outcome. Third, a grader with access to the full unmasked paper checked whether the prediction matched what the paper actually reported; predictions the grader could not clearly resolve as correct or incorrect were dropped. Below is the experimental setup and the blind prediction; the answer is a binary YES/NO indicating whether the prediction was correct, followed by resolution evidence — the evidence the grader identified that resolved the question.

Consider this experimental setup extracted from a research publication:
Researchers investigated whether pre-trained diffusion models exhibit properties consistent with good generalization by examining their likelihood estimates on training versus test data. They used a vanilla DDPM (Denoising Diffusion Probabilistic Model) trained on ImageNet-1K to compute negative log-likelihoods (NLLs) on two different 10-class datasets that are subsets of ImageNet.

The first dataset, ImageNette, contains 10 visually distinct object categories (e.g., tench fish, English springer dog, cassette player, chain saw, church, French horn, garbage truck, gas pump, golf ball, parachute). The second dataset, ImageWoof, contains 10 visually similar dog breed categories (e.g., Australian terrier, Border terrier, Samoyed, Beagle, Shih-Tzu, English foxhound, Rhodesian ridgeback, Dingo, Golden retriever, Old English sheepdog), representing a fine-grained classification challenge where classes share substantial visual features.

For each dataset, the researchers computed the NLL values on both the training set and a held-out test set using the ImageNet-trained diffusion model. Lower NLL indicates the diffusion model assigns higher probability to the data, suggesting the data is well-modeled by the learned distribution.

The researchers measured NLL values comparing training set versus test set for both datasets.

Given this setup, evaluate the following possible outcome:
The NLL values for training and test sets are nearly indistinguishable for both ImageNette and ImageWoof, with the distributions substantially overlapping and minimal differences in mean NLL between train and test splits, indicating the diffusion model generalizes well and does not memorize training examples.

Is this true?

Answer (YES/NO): NO